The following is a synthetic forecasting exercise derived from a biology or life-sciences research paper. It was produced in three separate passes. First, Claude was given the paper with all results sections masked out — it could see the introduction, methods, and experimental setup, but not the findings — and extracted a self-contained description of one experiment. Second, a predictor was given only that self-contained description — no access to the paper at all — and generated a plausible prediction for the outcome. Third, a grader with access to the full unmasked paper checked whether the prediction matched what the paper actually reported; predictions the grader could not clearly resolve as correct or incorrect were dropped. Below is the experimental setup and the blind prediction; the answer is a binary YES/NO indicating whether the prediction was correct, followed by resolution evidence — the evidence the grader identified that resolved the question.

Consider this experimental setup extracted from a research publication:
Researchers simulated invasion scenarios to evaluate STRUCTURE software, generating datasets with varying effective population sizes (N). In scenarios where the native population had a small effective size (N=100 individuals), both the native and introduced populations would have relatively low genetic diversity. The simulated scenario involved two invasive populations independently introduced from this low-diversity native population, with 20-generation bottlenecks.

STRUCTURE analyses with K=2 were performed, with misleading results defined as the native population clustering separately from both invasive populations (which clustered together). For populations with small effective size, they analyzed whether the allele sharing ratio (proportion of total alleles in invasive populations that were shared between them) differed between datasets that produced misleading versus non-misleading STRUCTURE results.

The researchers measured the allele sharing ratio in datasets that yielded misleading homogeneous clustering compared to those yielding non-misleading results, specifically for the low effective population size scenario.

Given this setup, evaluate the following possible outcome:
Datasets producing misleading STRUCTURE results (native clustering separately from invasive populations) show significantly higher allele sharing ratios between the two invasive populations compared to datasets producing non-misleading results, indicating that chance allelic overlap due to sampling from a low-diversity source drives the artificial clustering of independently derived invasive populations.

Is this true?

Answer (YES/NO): YES